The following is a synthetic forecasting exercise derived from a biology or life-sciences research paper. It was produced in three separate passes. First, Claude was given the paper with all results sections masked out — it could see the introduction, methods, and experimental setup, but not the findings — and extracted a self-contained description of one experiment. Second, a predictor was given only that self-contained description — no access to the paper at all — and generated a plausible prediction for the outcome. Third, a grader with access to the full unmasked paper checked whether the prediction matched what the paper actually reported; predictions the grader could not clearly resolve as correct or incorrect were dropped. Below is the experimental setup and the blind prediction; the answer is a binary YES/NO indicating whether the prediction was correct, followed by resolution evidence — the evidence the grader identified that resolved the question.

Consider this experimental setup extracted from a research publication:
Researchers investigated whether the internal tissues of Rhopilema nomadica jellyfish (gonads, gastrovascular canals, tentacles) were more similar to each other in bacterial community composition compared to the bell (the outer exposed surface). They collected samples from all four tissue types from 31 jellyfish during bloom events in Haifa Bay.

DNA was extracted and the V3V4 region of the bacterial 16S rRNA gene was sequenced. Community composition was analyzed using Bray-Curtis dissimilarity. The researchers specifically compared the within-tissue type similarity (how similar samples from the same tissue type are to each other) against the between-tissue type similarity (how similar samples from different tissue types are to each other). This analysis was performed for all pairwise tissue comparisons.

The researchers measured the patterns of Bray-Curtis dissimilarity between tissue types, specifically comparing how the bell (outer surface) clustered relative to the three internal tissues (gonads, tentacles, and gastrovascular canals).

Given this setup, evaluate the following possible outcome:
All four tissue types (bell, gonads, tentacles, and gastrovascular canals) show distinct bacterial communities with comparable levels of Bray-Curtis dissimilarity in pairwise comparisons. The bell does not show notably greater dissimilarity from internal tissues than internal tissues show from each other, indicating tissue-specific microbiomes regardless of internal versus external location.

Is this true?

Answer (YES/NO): NO